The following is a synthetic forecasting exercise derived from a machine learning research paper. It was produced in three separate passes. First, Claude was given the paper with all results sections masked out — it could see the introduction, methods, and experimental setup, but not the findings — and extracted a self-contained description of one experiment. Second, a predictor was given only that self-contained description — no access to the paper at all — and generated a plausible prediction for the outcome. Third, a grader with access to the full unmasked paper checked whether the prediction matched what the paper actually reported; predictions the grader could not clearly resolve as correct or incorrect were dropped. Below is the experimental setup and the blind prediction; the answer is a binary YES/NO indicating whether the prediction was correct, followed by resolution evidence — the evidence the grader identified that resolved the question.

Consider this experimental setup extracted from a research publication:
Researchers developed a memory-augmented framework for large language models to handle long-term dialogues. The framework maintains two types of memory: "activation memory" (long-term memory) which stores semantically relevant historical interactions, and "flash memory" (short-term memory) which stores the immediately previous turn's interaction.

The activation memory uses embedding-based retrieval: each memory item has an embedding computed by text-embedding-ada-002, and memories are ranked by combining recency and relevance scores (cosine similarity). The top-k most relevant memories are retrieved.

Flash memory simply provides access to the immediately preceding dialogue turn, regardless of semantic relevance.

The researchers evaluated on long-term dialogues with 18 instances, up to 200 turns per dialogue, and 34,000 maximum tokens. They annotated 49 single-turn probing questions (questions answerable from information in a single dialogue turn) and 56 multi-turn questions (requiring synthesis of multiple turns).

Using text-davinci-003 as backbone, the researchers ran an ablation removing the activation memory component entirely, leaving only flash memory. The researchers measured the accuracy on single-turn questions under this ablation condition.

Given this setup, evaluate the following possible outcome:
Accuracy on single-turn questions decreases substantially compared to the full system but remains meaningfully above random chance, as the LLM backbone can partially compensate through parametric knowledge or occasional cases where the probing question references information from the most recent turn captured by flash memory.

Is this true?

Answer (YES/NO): NO